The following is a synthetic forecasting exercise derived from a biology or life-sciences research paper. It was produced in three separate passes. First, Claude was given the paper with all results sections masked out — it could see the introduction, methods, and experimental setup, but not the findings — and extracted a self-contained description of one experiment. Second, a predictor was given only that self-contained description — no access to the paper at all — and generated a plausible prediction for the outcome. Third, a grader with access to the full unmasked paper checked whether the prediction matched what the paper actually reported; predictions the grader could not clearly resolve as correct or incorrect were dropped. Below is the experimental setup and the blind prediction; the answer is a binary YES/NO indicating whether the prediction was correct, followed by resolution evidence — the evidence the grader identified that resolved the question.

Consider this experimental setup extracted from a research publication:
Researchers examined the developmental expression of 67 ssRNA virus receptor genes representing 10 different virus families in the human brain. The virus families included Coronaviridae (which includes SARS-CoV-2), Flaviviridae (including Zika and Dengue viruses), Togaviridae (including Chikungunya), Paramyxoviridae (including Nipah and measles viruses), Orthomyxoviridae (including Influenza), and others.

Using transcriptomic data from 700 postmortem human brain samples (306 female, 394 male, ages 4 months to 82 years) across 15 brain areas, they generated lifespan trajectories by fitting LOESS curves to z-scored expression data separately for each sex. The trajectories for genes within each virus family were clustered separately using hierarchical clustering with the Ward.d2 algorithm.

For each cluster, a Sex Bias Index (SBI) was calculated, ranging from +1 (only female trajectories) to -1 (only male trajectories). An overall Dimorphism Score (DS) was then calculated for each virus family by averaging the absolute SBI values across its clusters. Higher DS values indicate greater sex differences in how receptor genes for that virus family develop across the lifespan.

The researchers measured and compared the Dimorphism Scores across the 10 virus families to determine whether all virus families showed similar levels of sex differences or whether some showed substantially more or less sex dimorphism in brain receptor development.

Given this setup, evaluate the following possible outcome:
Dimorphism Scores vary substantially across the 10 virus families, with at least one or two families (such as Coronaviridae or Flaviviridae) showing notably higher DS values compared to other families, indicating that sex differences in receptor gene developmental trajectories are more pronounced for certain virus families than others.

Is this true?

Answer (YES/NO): NO